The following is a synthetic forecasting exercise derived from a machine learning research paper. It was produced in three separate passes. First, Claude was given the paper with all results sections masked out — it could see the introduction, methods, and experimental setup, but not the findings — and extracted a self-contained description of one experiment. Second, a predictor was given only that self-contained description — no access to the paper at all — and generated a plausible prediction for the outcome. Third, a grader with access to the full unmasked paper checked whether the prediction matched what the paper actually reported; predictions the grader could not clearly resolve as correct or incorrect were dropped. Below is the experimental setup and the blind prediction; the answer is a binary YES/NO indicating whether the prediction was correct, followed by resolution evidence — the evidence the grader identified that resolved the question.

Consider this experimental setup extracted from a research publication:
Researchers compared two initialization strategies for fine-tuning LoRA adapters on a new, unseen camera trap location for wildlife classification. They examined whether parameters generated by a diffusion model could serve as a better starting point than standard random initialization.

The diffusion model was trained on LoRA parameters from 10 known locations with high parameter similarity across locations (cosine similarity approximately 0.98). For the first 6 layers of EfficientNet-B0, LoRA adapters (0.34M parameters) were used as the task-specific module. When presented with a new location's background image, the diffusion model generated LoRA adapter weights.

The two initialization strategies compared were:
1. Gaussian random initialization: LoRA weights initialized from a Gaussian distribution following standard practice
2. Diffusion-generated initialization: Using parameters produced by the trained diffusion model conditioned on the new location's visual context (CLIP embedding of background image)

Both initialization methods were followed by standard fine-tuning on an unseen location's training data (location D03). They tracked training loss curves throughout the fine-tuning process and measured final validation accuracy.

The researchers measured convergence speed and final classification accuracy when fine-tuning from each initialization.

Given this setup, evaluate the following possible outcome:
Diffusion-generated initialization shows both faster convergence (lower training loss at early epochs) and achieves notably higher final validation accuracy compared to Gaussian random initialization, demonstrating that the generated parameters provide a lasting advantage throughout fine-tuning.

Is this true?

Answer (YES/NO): NO